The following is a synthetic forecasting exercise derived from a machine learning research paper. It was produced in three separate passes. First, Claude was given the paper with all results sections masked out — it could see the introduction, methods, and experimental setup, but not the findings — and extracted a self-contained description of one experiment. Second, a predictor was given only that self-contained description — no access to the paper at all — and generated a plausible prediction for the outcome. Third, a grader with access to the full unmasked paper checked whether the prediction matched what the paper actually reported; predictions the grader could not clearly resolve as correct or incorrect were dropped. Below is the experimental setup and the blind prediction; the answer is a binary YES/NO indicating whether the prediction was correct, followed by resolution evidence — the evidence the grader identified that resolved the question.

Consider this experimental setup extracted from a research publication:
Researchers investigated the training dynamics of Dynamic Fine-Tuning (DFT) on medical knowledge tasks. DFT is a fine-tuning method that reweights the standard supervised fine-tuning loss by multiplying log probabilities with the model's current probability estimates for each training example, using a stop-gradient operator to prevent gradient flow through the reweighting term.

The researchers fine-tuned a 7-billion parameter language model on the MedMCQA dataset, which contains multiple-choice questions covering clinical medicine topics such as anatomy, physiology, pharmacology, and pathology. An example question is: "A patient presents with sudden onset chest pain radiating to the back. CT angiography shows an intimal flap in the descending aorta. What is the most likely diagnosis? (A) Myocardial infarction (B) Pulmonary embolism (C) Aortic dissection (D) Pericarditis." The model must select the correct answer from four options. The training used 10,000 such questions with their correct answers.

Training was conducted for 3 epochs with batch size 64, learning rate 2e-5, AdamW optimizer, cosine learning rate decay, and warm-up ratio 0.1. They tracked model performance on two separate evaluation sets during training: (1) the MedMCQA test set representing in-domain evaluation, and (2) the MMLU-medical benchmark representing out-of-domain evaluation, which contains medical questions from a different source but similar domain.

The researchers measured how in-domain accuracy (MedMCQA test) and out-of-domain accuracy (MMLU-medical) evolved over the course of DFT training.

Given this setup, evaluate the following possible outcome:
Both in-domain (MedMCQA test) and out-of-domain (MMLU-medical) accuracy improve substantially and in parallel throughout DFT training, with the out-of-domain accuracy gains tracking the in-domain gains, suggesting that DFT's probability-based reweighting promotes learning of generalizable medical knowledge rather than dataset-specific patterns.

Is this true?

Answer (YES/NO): NO